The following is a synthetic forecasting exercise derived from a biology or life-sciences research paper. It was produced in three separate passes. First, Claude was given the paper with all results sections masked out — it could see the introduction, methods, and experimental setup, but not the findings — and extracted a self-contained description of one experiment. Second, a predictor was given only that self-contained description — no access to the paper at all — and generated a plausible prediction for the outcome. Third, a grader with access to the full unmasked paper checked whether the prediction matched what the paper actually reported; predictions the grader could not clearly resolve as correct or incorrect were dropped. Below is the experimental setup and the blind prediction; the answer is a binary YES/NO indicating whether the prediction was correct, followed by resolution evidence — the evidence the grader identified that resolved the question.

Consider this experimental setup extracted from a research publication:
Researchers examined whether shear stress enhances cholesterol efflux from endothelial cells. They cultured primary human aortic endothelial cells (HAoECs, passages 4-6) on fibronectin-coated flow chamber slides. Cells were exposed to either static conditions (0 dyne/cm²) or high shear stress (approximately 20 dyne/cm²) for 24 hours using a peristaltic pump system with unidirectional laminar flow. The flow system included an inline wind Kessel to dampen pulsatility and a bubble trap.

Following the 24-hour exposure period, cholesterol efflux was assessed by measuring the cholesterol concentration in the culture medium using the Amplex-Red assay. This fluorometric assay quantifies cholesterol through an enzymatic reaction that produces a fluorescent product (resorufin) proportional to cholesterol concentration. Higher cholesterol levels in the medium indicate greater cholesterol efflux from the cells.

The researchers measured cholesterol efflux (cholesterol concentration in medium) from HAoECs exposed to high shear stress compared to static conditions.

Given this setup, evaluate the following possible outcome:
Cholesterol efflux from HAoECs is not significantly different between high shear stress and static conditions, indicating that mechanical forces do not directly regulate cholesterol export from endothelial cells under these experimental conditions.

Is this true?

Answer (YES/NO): NO